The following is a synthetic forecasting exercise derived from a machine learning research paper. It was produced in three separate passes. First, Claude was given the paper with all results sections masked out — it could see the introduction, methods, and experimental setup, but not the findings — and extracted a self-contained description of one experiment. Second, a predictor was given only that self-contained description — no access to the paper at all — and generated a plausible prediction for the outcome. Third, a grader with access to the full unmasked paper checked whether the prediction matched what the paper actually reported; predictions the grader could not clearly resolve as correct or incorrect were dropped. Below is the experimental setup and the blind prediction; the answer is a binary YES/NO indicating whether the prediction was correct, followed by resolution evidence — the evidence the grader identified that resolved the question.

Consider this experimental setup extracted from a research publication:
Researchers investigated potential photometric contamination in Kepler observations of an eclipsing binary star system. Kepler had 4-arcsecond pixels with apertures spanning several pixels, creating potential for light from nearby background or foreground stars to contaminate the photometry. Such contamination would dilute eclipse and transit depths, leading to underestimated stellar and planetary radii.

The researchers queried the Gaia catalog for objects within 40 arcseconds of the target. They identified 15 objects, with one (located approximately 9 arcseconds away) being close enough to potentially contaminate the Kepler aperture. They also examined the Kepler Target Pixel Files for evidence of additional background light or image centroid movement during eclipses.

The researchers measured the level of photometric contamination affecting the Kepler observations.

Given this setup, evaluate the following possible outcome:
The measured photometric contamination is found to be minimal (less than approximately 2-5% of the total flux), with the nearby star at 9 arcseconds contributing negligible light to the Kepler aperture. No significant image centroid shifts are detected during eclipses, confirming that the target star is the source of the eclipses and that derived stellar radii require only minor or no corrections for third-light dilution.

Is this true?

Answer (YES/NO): YES